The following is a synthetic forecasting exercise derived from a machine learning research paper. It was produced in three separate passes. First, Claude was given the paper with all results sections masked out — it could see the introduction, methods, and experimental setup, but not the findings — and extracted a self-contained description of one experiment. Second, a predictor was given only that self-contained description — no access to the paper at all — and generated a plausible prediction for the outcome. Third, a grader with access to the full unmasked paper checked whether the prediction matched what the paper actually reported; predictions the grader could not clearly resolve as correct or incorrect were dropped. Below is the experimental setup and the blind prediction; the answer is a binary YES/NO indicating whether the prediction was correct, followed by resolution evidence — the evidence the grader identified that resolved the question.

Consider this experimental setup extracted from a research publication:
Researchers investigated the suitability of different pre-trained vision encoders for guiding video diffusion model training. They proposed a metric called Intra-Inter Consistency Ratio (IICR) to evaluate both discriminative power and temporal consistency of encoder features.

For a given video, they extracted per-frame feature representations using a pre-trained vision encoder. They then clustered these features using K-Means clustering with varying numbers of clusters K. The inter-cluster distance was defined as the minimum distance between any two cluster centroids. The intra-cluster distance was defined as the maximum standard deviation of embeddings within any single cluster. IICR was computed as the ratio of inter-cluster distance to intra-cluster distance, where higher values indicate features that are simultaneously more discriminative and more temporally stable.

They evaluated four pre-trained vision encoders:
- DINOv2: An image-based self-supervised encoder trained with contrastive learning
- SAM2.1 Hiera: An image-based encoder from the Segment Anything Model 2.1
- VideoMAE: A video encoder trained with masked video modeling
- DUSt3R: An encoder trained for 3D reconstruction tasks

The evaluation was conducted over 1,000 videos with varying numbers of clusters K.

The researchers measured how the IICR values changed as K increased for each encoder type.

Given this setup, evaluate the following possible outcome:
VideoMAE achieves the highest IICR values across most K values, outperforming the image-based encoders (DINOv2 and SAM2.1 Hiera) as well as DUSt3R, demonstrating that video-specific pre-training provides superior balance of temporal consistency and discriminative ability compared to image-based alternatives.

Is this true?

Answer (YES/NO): NO